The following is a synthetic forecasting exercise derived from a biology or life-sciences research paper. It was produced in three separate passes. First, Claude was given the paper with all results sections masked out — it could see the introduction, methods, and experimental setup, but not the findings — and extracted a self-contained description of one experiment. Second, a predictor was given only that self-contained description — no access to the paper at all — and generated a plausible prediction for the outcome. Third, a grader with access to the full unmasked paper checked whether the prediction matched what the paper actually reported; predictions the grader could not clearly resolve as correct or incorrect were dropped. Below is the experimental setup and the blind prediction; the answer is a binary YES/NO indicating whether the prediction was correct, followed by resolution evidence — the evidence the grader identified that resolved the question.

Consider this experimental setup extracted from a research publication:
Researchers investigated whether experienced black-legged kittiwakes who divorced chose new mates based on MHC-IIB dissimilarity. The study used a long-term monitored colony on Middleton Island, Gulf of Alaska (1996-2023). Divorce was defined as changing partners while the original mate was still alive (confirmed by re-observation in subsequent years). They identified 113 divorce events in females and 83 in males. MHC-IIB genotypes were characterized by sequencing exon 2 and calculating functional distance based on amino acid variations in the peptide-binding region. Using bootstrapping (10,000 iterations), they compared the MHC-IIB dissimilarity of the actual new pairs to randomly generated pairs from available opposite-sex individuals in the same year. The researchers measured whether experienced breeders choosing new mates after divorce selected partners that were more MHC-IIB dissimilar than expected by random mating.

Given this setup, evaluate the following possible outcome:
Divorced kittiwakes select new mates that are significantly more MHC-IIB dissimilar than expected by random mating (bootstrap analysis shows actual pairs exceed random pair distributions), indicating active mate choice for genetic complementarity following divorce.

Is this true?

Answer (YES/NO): NO